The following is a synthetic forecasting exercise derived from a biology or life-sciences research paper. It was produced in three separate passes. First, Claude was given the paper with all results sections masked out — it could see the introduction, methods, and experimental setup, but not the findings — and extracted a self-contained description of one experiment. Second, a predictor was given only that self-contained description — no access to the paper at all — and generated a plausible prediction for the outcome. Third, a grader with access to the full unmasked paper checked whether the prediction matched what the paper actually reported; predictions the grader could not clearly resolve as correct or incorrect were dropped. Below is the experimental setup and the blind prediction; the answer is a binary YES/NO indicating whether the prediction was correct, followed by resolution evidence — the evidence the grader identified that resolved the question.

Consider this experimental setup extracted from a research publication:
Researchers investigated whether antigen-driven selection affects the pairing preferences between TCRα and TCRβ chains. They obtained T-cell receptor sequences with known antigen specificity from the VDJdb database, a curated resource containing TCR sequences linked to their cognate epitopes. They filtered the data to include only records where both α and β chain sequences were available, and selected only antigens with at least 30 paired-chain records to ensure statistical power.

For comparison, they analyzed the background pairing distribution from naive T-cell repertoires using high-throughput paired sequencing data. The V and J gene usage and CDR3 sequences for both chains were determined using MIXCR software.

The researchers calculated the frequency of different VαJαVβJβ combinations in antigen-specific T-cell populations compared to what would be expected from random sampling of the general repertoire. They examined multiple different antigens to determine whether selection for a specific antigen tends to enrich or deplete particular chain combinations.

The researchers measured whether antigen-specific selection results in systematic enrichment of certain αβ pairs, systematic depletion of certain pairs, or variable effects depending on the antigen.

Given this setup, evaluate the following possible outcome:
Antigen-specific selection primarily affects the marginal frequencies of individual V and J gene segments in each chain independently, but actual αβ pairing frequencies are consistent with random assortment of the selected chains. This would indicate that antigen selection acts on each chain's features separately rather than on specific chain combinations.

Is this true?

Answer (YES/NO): YES